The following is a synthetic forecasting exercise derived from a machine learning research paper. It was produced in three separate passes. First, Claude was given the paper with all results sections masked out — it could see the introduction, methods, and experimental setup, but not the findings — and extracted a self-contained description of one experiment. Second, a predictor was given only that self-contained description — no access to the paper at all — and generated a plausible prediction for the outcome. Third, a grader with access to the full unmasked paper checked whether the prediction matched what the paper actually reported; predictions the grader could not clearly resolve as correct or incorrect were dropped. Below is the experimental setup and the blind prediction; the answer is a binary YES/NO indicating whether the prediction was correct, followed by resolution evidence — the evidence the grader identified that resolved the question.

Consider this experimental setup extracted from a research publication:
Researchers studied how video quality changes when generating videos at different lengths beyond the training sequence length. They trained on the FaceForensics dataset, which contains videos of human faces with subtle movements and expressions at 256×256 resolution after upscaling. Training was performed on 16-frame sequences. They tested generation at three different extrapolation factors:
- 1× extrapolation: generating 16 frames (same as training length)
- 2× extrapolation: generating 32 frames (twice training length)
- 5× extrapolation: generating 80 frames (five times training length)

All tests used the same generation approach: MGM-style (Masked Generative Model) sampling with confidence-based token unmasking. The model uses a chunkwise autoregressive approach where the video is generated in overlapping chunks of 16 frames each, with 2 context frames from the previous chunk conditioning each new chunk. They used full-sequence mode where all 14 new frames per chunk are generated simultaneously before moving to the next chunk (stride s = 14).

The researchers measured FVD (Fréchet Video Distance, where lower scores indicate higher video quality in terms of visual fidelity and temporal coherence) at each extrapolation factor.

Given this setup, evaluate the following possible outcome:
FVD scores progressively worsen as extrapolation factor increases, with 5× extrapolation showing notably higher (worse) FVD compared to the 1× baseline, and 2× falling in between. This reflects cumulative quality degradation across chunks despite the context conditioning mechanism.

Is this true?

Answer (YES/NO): YES